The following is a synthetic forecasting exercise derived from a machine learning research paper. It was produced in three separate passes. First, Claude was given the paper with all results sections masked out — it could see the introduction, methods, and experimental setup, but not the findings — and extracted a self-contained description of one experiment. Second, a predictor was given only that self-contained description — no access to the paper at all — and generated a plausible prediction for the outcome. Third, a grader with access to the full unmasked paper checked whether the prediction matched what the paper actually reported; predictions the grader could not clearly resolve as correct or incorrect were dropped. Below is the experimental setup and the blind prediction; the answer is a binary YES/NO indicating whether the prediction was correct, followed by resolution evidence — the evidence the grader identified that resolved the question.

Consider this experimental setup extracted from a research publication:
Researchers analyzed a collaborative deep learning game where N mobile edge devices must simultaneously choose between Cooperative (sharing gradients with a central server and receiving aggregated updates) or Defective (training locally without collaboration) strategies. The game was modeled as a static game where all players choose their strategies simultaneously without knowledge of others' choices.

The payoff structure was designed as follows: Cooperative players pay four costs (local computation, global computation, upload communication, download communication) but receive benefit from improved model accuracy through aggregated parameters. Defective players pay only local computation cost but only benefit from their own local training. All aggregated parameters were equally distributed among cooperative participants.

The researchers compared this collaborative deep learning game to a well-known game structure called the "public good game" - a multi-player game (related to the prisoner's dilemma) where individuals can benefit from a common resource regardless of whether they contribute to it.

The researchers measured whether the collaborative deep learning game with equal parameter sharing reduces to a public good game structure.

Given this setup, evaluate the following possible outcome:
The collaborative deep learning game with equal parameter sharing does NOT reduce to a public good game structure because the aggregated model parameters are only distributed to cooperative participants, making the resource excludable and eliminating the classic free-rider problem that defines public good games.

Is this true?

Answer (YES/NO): NO